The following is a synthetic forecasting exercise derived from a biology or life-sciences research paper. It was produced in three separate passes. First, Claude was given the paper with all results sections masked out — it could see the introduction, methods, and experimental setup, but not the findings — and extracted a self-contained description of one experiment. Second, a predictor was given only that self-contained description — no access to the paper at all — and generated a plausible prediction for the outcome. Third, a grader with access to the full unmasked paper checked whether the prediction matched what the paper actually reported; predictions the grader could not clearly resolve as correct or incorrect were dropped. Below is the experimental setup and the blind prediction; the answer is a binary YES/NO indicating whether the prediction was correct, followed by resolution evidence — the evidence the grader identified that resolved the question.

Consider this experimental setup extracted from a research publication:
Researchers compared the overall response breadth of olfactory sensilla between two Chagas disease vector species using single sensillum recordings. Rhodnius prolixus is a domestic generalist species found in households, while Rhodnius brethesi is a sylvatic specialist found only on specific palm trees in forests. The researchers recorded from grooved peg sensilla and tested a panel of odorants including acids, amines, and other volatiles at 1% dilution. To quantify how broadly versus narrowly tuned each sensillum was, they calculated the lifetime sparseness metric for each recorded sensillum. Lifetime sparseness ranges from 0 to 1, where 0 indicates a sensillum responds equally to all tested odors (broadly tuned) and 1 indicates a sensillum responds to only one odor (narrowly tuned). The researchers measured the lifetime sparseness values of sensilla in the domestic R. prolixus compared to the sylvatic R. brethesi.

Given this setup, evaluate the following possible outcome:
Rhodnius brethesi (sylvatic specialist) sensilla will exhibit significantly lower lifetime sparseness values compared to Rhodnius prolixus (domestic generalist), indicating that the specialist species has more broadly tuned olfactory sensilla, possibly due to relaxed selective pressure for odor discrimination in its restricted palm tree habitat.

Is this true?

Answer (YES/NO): YES